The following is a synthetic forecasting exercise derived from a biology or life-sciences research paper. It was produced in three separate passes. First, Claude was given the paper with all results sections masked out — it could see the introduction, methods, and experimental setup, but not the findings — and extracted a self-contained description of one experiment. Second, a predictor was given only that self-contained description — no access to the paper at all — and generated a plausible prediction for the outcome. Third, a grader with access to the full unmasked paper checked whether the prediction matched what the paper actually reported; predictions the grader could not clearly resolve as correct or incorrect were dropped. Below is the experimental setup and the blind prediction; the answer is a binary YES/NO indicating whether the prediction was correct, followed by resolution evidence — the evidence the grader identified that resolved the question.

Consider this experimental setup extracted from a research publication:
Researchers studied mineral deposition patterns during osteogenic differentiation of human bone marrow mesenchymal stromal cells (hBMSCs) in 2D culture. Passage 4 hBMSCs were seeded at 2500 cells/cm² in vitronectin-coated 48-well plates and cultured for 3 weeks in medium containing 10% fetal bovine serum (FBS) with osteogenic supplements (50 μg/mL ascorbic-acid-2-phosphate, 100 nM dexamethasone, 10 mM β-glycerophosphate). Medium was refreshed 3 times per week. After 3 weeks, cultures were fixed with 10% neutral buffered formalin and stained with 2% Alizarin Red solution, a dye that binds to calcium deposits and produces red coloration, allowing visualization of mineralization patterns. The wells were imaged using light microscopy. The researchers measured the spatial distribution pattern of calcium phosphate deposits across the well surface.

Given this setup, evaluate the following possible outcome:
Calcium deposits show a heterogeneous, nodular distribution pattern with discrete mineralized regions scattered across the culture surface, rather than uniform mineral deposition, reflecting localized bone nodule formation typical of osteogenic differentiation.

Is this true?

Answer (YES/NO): NO